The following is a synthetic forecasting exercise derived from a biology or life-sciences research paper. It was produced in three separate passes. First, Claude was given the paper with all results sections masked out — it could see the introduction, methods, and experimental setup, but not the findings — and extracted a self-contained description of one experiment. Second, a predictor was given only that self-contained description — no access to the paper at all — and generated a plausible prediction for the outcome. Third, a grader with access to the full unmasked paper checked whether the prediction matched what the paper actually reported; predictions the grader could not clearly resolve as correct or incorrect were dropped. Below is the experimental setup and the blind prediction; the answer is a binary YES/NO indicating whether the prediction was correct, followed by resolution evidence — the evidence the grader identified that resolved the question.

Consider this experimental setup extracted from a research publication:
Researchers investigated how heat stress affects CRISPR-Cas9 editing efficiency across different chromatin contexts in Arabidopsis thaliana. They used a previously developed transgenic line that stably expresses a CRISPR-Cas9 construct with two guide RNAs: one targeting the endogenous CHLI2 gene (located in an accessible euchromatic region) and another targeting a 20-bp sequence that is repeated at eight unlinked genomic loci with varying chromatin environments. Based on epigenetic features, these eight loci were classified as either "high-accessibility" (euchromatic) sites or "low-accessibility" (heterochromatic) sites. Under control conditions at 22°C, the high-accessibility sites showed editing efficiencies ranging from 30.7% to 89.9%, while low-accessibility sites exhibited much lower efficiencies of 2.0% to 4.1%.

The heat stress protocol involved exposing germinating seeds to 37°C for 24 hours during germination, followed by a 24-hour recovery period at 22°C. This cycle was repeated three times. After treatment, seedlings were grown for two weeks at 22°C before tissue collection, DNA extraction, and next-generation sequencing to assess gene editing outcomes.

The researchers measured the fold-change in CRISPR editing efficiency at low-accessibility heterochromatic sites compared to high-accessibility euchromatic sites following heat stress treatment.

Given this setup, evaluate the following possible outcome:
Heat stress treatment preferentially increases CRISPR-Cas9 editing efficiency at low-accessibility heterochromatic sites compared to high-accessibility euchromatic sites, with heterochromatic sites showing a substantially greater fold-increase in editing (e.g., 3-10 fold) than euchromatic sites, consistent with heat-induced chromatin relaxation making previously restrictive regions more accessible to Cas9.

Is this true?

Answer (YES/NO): YES